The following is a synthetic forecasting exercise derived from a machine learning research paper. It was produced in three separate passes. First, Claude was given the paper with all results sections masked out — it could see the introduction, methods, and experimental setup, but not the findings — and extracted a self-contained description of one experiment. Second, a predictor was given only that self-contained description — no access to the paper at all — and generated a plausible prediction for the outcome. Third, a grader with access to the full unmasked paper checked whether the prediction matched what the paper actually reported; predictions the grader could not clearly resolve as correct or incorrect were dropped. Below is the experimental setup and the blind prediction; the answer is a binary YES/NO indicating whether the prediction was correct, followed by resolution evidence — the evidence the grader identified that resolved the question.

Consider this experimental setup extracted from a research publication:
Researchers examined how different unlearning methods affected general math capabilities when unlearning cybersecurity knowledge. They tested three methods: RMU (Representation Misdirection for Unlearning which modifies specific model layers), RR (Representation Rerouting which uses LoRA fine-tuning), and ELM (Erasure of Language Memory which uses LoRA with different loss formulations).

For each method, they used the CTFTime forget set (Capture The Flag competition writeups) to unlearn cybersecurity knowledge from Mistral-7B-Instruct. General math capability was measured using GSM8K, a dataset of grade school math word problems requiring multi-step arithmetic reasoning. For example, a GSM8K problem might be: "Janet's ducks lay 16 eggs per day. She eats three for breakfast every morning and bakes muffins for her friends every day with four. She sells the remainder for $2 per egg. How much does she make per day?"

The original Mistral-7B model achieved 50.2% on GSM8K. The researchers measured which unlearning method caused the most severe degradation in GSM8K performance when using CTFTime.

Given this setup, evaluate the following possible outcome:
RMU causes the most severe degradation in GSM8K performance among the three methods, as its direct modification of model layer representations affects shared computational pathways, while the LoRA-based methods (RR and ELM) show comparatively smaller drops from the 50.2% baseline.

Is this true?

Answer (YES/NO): YES